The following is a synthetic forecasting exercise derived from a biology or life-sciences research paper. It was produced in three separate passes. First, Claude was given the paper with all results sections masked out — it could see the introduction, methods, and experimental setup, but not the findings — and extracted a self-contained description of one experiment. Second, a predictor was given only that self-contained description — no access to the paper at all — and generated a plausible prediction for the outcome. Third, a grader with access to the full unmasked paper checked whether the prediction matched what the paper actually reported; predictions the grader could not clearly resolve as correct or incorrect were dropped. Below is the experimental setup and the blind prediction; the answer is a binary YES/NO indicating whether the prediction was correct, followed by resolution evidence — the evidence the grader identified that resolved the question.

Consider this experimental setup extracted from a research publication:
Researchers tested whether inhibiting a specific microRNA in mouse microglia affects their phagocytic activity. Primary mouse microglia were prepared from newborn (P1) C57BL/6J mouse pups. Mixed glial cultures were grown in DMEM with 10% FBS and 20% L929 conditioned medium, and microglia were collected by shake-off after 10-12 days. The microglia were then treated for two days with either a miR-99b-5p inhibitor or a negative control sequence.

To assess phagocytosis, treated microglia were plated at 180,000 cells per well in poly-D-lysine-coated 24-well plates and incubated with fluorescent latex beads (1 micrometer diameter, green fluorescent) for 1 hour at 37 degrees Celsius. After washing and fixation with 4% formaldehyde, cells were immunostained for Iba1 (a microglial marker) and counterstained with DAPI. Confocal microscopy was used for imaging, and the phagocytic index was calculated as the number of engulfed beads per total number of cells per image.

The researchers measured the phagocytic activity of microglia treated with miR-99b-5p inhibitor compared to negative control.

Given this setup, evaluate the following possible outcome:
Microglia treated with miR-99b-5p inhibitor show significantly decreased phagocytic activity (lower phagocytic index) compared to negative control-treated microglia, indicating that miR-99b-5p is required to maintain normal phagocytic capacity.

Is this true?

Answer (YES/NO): NO